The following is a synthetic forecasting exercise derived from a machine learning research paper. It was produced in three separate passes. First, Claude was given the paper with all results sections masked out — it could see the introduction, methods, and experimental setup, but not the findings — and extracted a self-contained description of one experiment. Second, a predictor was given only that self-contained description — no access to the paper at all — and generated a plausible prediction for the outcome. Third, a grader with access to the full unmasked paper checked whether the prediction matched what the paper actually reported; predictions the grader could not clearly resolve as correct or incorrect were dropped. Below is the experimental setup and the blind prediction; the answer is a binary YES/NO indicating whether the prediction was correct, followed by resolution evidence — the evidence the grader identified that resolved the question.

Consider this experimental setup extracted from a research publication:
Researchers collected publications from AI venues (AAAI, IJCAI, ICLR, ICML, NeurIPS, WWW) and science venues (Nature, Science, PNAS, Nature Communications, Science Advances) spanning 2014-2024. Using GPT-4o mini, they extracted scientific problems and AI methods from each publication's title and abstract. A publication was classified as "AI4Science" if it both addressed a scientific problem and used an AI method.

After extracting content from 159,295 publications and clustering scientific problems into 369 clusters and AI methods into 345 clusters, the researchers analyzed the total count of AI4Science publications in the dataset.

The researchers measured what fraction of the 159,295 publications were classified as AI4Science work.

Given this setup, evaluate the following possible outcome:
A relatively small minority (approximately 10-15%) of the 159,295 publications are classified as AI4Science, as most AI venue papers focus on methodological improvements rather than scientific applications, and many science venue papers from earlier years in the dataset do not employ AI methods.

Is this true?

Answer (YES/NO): NO